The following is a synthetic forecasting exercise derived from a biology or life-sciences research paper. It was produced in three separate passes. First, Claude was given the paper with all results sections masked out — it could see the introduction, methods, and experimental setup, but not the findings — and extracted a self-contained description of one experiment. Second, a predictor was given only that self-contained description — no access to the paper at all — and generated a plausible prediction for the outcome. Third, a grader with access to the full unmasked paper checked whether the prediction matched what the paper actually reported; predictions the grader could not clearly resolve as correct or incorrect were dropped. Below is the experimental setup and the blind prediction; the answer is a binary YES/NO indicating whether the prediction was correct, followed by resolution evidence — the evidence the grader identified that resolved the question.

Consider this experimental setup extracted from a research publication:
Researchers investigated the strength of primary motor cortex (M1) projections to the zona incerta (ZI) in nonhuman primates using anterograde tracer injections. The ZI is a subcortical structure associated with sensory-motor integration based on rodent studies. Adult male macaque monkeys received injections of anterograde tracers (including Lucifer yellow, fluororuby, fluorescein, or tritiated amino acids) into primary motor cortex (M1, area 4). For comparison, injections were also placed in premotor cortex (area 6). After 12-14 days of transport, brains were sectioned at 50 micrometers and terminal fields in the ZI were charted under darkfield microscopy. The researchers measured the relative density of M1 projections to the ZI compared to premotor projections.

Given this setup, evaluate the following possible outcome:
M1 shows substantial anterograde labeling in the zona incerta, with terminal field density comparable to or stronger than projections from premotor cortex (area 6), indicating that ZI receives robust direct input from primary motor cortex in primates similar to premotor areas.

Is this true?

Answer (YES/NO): NO